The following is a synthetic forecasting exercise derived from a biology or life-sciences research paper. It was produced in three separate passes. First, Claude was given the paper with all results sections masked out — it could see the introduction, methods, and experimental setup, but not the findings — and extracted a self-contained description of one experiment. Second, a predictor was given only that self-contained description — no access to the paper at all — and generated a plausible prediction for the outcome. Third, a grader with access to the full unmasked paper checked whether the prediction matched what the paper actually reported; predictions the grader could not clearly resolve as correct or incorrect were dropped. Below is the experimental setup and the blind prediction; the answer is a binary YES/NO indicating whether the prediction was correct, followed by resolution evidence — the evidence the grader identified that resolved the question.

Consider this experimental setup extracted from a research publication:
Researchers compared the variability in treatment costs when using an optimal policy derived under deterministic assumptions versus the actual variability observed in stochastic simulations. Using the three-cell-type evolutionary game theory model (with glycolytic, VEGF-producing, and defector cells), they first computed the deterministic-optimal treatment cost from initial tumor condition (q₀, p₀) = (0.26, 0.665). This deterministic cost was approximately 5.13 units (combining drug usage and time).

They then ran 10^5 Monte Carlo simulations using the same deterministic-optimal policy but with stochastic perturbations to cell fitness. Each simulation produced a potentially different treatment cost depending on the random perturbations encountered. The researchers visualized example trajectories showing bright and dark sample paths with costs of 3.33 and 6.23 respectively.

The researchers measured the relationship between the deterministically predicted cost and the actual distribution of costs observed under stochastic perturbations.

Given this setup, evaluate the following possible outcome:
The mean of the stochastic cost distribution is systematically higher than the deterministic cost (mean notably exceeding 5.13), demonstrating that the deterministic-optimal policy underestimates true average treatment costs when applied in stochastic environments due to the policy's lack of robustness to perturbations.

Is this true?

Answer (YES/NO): NO